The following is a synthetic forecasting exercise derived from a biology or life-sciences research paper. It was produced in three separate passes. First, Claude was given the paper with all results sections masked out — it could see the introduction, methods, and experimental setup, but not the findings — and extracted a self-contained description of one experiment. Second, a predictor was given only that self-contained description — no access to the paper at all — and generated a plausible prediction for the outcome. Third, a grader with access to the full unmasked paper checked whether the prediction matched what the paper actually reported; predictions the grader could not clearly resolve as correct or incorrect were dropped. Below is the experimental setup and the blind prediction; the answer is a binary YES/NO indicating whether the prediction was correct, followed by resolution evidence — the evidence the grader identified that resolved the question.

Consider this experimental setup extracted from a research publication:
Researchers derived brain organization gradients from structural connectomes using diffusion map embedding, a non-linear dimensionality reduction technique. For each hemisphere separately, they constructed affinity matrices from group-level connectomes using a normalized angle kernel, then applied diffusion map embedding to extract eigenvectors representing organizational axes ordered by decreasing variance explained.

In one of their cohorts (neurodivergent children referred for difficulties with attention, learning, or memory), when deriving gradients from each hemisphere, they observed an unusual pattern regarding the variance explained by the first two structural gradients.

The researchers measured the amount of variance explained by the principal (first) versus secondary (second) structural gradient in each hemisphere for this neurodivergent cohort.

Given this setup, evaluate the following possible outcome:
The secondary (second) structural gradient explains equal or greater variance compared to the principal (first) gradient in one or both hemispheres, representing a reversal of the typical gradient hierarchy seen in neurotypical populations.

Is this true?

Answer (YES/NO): YES